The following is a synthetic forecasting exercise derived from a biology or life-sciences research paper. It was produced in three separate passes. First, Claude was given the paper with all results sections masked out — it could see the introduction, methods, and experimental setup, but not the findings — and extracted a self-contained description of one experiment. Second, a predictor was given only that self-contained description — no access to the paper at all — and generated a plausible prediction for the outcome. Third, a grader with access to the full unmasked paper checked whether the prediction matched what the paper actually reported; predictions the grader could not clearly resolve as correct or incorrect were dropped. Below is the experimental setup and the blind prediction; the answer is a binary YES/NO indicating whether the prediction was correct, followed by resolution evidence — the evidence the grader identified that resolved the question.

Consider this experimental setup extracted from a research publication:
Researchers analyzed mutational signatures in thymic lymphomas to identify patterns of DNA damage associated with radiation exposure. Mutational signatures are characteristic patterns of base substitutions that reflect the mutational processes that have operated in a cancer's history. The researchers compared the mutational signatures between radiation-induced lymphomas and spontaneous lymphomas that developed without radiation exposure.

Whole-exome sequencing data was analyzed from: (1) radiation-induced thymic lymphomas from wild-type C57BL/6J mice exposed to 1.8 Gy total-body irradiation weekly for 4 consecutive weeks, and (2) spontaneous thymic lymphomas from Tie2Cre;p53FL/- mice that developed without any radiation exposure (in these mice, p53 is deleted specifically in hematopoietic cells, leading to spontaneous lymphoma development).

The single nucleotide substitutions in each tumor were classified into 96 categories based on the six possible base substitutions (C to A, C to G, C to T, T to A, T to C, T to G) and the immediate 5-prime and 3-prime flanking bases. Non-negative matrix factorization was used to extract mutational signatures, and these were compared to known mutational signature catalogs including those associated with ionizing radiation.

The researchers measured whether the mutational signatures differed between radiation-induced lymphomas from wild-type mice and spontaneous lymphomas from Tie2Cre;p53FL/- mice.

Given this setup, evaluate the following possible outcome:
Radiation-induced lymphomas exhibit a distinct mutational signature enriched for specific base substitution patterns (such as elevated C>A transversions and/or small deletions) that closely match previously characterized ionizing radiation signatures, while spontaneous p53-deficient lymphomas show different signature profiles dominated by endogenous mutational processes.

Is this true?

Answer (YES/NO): NO